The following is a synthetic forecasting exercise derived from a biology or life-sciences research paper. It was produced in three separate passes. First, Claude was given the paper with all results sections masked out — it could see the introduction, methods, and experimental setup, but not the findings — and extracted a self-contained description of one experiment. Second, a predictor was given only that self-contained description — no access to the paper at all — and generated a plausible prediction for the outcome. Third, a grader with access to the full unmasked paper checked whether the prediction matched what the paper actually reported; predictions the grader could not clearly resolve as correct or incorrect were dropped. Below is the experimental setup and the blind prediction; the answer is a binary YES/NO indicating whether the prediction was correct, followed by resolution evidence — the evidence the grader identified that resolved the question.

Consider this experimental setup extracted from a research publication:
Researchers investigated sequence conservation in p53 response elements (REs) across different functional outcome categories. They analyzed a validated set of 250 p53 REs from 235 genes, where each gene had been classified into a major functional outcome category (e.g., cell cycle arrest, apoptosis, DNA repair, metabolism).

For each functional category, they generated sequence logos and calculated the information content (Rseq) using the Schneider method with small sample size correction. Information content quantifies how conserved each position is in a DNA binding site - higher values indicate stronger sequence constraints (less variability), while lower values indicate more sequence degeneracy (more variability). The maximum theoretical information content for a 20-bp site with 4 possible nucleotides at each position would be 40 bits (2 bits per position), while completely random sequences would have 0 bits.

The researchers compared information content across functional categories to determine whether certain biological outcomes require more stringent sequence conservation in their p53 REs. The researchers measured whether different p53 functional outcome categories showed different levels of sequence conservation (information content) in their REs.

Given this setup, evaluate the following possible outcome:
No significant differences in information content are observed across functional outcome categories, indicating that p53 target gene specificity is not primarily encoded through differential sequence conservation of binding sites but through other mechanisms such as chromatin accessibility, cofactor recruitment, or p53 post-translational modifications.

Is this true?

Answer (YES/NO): NO